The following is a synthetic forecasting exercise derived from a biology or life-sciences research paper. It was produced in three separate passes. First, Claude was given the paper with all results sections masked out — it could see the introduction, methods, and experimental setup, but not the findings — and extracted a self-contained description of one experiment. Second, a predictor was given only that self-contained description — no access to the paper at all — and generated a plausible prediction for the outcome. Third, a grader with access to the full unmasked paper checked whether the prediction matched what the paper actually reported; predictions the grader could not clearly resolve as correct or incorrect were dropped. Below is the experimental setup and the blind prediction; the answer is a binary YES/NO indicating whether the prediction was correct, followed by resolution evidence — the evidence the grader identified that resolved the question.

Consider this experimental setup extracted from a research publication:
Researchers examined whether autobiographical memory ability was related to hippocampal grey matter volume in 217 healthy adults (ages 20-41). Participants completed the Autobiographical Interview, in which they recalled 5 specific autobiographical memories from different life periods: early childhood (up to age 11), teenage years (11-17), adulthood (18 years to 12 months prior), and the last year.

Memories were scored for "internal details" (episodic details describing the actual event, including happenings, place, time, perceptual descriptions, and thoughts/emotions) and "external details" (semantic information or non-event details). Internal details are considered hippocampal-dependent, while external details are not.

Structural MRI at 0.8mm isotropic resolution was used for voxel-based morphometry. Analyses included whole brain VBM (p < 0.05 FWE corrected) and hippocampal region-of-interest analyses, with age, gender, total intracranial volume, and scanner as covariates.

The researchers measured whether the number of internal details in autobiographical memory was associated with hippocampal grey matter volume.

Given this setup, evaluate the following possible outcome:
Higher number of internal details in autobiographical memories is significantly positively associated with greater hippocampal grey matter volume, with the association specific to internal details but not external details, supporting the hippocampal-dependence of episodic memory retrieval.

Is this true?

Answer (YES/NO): NO